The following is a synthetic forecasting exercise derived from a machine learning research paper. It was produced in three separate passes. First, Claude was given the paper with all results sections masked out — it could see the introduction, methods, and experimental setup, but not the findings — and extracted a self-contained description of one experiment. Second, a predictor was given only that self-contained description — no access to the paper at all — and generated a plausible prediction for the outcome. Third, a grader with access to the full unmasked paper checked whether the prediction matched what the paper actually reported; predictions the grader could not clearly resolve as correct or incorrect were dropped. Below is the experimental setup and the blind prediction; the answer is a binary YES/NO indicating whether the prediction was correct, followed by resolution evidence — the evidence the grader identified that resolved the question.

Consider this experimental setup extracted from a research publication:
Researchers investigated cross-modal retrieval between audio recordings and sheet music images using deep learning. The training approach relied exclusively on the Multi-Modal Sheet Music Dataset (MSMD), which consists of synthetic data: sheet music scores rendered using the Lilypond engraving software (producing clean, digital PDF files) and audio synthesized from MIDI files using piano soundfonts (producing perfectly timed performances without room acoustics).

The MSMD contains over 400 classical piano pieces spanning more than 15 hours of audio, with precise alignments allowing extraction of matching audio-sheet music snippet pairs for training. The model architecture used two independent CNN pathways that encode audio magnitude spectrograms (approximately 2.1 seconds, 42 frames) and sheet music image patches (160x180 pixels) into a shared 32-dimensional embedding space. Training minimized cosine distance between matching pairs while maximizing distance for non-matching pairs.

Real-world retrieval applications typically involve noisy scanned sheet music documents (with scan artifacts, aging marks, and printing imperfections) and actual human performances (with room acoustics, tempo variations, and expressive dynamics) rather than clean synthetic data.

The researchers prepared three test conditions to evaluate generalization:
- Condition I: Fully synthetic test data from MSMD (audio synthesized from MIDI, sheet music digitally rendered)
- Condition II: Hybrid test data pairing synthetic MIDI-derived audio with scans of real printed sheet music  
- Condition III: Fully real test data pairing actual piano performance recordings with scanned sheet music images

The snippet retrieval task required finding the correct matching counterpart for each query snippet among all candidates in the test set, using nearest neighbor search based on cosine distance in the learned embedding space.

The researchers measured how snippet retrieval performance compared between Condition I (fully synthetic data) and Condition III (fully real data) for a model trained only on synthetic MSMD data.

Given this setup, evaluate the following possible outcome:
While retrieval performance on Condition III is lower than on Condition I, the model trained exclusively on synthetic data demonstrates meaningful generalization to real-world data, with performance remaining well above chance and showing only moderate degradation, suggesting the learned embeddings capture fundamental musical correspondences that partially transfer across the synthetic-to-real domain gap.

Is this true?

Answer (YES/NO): NO